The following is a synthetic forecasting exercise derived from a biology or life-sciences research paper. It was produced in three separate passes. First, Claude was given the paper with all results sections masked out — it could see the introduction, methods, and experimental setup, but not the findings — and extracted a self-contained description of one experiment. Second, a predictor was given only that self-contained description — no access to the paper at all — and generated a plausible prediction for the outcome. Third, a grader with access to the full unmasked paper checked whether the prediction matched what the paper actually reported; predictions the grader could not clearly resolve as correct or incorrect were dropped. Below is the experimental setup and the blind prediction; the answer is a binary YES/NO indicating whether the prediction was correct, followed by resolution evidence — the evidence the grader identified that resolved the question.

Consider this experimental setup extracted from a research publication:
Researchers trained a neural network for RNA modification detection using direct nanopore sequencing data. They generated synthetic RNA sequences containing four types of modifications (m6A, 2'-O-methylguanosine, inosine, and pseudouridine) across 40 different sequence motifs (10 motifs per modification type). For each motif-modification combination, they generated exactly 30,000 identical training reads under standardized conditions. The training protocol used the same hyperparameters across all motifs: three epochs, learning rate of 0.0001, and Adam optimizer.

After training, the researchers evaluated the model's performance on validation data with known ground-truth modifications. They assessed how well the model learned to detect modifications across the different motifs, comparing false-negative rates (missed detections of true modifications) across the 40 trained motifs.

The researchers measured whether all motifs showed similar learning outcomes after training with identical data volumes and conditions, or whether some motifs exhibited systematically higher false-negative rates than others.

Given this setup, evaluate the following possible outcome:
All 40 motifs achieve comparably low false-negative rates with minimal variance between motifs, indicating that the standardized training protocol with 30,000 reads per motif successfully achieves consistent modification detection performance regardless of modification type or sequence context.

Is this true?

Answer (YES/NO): NO